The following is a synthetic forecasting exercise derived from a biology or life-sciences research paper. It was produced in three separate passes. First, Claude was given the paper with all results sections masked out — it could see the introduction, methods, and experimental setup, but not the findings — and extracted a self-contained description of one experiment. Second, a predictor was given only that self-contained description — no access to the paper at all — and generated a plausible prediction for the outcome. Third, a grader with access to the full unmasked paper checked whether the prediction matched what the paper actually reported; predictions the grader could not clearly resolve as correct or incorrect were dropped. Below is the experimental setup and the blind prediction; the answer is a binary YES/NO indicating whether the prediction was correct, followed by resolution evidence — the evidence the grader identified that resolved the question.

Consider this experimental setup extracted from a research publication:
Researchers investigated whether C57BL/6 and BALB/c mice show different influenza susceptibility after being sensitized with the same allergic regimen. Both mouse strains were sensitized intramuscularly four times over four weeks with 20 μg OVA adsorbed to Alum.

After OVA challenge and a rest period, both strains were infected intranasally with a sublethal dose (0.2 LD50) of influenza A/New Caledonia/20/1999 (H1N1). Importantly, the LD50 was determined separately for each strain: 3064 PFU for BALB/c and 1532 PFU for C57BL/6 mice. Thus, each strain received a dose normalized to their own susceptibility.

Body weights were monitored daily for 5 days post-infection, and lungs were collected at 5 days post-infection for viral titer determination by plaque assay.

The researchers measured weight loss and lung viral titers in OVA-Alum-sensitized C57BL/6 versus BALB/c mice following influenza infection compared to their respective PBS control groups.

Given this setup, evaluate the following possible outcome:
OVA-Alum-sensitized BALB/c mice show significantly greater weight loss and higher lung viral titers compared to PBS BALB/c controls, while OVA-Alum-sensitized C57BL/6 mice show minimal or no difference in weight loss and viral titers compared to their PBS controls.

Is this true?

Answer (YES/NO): NO